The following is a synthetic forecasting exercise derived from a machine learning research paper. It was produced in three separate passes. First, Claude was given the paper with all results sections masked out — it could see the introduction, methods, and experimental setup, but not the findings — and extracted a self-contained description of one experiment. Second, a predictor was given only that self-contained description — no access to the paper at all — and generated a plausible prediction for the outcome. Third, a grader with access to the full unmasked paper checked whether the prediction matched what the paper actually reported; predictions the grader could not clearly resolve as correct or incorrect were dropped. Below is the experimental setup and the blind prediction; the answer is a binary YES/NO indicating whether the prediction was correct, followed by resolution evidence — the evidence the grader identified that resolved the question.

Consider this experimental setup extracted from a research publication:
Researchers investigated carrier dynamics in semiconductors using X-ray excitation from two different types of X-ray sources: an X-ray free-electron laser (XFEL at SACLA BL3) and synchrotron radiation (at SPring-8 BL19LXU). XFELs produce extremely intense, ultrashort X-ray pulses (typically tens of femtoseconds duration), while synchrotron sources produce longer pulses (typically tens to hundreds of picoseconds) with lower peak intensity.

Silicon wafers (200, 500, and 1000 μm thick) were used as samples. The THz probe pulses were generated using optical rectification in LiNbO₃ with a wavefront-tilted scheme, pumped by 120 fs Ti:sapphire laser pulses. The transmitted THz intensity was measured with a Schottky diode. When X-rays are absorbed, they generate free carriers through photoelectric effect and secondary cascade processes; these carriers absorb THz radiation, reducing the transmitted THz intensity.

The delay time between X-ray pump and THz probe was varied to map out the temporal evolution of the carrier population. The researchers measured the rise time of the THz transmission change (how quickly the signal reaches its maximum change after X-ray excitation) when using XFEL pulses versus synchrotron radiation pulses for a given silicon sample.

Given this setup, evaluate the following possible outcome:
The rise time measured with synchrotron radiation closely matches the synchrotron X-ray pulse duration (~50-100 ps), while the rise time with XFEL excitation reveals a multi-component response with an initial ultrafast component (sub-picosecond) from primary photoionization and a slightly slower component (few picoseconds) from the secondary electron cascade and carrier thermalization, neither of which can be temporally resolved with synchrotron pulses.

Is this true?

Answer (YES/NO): NO